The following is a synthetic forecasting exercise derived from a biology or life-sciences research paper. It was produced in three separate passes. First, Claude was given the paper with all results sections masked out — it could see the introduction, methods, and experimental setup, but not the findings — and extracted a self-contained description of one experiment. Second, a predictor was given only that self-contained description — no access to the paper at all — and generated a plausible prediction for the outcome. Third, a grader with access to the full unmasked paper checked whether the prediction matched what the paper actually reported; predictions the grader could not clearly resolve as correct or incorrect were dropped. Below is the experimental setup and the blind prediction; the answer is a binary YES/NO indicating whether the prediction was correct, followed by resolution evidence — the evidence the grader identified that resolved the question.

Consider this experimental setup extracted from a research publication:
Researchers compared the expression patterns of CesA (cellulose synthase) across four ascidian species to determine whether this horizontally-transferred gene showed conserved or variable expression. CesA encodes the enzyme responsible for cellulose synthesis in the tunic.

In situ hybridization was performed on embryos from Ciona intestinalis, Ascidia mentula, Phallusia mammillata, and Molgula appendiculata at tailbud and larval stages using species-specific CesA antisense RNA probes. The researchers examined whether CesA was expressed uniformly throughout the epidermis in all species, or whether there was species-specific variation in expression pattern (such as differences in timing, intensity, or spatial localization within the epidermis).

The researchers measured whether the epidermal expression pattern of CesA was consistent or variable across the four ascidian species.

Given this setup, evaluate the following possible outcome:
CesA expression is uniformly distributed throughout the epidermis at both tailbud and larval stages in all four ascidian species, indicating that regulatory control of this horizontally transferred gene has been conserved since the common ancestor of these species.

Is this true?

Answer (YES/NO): NO